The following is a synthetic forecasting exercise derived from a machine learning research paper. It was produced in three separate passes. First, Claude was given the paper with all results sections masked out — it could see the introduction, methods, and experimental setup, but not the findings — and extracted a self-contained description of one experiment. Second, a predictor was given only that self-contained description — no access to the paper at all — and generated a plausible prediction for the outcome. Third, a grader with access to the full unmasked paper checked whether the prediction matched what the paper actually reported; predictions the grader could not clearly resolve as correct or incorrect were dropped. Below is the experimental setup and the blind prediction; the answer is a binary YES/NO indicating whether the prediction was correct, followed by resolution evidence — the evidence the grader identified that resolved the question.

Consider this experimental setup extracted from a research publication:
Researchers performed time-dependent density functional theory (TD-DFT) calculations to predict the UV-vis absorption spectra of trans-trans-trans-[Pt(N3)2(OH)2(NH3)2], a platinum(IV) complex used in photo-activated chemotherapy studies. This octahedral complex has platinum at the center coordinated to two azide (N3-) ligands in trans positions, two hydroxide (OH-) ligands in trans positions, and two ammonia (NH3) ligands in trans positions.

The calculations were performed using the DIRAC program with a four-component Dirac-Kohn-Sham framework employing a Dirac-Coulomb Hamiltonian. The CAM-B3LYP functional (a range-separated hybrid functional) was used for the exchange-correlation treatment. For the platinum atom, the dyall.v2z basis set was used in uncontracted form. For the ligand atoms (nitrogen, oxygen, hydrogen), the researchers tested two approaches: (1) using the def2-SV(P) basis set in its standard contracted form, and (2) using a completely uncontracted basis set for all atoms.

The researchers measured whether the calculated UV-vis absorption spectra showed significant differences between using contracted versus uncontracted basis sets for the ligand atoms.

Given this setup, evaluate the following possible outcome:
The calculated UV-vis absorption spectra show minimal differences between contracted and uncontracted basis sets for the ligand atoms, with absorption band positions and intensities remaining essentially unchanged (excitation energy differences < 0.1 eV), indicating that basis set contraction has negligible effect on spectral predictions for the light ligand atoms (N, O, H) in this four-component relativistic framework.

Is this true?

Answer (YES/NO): YES